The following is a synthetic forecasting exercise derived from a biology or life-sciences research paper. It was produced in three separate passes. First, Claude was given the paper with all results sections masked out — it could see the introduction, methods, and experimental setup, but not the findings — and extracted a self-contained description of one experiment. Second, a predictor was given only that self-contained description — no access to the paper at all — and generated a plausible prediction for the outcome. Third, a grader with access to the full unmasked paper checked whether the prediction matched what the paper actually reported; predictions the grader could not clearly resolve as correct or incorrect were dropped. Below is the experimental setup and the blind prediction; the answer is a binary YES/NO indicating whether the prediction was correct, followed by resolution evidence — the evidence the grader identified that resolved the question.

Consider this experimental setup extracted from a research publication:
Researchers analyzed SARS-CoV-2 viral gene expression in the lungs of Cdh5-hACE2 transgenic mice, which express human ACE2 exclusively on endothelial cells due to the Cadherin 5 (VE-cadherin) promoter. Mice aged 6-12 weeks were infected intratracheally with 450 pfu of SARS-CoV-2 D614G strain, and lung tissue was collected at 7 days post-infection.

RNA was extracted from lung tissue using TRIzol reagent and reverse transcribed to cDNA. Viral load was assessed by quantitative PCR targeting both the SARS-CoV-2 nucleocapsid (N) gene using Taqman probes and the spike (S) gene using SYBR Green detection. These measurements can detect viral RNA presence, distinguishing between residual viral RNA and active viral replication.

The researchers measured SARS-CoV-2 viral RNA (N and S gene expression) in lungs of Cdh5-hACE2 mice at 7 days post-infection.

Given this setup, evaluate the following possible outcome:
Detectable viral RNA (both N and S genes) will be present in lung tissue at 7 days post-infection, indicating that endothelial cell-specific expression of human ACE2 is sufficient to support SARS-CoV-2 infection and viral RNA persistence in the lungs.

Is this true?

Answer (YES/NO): NO